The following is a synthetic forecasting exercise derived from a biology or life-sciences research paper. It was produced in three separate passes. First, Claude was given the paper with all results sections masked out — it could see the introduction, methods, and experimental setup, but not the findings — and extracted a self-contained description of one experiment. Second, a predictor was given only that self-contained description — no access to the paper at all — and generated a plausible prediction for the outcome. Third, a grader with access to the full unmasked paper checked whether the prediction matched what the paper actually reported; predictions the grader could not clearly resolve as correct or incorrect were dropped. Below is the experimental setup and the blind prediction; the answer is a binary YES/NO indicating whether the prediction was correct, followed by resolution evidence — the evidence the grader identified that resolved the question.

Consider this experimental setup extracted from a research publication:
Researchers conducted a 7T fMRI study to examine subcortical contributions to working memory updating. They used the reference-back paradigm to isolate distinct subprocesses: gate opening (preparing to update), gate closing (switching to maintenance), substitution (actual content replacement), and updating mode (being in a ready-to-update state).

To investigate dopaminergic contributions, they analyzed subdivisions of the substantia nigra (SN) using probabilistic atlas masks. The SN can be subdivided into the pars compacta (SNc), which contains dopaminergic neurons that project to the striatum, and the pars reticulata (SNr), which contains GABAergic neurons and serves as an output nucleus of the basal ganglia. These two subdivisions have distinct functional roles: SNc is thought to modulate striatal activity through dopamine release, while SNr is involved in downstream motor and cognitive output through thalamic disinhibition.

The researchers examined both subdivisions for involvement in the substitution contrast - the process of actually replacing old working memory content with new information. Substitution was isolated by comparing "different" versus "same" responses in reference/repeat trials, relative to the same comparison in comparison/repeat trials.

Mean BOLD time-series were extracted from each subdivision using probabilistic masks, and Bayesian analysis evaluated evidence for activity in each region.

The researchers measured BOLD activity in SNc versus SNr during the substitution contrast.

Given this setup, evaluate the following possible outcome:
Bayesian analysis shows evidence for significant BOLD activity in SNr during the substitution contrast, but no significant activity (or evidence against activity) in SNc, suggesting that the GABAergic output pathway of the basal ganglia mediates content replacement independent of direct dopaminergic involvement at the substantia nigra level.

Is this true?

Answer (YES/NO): NO